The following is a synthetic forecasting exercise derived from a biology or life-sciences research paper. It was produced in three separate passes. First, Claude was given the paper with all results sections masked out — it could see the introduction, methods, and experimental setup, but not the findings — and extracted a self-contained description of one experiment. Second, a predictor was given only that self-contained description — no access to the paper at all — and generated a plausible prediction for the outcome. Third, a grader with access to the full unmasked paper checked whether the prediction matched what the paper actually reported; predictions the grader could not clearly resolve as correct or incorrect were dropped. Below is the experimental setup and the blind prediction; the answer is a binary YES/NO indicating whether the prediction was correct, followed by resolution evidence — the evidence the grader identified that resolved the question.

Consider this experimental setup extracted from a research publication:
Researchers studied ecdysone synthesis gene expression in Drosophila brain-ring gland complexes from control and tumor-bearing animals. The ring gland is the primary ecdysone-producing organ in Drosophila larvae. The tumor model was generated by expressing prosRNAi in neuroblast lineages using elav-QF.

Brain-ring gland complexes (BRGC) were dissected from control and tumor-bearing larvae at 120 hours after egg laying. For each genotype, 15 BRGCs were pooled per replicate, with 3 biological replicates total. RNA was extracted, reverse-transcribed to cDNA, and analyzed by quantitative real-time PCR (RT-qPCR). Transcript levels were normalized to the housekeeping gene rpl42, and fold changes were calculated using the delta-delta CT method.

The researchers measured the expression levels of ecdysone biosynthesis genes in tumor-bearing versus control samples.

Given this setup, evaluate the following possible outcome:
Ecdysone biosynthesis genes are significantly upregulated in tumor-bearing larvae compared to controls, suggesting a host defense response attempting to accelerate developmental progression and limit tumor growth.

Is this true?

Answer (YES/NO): NO